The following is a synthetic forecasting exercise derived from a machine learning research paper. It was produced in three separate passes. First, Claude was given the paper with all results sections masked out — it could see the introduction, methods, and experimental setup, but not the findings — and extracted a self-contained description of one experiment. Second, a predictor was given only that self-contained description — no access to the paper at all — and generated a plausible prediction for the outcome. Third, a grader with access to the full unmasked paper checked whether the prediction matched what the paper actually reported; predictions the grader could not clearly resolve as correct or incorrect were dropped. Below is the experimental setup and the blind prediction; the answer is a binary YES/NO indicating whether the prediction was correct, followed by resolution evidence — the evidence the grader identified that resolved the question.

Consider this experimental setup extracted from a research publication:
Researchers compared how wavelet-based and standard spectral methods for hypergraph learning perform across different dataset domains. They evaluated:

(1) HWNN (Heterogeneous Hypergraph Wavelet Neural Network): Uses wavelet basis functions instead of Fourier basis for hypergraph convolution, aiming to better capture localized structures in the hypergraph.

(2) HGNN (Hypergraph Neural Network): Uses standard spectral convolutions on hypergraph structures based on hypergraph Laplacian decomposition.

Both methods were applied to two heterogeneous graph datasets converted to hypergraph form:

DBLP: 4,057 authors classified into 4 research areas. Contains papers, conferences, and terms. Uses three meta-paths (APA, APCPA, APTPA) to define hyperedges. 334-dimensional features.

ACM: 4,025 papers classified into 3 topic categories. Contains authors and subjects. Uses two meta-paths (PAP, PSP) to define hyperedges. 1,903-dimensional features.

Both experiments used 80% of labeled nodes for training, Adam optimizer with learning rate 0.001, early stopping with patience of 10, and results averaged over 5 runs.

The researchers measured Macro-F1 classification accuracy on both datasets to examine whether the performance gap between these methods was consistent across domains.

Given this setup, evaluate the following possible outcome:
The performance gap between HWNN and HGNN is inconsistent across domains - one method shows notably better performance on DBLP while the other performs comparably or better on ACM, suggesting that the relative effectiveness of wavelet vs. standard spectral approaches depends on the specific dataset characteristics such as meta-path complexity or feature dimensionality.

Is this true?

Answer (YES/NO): YES